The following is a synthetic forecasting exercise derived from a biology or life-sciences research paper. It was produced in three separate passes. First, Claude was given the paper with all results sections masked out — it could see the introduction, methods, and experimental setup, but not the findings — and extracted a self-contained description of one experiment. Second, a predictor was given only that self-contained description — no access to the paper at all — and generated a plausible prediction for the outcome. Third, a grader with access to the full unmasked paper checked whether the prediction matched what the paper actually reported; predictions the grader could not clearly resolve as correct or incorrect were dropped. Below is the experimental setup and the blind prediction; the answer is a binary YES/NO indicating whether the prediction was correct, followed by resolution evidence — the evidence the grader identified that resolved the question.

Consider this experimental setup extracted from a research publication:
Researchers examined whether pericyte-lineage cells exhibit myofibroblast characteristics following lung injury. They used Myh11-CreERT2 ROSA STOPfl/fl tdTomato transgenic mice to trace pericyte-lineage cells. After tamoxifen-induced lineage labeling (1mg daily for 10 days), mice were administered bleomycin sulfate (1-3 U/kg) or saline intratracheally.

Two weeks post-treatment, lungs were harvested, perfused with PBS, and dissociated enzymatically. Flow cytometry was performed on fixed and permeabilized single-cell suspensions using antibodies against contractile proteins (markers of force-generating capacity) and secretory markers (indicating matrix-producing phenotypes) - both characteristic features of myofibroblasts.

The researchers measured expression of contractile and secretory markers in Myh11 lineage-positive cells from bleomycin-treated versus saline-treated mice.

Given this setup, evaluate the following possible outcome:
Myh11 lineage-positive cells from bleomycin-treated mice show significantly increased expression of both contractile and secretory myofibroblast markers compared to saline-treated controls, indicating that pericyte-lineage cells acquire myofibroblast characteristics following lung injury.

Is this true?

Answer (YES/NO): YES